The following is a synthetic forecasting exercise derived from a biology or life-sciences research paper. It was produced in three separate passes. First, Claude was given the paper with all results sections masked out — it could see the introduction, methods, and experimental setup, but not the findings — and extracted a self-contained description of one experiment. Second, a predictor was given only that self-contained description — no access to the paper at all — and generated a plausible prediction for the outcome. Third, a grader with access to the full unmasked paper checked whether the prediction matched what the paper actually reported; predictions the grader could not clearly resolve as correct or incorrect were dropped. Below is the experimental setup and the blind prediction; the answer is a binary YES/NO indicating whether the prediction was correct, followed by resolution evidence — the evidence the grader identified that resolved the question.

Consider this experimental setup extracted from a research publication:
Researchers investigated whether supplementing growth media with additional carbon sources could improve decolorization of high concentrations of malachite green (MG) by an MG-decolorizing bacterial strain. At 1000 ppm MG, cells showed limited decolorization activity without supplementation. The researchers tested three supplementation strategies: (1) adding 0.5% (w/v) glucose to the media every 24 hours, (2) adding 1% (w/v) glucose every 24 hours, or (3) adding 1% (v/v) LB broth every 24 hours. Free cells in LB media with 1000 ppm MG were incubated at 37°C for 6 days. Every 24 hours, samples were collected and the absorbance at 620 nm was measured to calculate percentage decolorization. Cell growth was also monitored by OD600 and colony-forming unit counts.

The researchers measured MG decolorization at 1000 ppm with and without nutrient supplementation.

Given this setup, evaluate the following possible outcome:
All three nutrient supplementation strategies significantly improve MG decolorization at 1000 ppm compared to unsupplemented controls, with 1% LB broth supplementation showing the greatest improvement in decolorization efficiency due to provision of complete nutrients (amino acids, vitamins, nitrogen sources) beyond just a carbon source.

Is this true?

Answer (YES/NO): NO